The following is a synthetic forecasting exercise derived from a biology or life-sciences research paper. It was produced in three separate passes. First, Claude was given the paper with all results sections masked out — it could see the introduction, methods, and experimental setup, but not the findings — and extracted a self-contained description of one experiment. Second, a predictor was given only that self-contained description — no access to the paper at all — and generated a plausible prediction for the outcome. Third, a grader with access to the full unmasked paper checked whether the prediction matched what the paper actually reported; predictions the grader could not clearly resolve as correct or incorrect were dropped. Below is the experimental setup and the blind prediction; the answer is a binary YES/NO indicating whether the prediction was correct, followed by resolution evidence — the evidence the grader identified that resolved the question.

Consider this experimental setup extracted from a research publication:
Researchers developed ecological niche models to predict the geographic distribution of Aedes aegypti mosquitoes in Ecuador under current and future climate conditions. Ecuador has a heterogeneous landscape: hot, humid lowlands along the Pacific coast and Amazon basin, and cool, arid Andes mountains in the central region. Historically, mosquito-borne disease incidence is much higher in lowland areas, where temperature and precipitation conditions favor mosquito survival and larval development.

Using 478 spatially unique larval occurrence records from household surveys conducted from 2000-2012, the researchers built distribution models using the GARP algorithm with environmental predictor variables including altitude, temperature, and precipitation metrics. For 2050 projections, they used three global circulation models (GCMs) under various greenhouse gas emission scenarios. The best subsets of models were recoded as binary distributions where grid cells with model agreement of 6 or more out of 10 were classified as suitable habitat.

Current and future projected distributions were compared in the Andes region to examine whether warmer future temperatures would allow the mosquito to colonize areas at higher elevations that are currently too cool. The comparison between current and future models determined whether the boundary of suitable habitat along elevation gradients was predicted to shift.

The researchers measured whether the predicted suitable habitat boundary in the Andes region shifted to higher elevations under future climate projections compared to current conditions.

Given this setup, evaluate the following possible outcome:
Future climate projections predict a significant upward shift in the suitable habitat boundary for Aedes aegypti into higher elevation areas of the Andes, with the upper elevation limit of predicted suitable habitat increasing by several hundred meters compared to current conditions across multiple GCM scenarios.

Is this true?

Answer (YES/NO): NO